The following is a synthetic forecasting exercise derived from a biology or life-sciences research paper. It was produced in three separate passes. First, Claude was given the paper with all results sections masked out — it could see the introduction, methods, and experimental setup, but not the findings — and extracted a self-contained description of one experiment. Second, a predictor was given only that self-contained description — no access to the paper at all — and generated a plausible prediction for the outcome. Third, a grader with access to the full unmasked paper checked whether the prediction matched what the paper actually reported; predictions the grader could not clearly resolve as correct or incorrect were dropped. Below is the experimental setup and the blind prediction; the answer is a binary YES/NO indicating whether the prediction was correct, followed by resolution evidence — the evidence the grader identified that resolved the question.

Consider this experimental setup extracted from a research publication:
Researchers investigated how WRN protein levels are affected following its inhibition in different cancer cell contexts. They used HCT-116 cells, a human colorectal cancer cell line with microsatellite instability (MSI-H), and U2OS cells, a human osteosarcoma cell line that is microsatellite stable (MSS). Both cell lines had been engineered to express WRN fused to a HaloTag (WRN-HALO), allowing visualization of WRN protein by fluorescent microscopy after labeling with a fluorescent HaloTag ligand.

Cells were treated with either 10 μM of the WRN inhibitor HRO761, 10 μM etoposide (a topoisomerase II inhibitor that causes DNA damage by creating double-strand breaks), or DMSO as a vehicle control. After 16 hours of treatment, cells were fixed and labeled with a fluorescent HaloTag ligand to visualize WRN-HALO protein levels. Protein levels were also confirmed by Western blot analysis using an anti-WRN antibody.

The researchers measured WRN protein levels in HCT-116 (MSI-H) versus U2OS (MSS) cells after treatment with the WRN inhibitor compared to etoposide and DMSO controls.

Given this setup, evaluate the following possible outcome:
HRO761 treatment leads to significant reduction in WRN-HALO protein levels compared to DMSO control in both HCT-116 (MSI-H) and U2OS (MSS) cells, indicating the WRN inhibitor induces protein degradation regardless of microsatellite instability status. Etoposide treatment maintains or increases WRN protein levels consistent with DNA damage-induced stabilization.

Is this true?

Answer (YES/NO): NO